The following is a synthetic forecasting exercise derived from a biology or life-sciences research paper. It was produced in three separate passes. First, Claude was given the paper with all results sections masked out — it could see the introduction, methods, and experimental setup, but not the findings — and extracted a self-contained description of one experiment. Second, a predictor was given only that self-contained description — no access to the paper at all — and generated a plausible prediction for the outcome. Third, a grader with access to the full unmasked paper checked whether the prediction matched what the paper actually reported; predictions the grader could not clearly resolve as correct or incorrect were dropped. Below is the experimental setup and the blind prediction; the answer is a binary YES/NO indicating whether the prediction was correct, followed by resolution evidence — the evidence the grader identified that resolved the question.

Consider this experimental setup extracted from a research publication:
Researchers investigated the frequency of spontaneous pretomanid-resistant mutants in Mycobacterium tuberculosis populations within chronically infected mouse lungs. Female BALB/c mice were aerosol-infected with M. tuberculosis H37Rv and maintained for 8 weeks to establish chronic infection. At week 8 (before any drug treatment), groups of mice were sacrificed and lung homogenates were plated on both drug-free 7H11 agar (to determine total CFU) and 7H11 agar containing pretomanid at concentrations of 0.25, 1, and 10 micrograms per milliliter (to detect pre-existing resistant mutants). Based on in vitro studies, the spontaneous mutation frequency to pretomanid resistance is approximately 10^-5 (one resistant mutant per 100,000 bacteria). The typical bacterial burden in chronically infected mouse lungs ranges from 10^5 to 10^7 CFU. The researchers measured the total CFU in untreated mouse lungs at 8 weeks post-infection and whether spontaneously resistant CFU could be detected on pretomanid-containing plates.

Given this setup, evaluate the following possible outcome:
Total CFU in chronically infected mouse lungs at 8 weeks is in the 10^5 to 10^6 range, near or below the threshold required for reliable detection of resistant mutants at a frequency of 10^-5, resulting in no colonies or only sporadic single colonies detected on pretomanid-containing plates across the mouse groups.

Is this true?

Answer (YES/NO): NO